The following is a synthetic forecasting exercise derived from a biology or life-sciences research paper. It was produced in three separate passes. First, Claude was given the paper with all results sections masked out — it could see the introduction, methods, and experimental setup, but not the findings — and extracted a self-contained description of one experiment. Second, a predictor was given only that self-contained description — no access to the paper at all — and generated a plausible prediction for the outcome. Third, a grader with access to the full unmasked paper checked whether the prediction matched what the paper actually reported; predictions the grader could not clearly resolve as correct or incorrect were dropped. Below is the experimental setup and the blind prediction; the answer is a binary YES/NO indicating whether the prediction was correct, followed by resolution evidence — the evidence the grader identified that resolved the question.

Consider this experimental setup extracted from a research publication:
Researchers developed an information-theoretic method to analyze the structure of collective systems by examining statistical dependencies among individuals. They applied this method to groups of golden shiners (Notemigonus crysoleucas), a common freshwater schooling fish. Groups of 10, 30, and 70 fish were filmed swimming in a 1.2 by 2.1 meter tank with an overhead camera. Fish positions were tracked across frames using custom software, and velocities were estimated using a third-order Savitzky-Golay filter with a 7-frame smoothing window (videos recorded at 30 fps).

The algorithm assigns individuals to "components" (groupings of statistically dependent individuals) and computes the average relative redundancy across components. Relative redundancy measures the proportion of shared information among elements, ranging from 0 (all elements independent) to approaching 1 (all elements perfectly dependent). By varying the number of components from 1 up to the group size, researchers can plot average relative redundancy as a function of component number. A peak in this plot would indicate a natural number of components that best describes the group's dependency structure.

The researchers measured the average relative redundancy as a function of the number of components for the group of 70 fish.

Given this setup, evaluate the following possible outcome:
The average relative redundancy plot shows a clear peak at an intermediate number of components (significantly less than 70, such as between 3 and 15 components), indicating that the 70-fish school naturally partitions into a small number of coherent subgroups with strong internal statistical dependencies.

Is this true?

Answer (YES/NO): NO